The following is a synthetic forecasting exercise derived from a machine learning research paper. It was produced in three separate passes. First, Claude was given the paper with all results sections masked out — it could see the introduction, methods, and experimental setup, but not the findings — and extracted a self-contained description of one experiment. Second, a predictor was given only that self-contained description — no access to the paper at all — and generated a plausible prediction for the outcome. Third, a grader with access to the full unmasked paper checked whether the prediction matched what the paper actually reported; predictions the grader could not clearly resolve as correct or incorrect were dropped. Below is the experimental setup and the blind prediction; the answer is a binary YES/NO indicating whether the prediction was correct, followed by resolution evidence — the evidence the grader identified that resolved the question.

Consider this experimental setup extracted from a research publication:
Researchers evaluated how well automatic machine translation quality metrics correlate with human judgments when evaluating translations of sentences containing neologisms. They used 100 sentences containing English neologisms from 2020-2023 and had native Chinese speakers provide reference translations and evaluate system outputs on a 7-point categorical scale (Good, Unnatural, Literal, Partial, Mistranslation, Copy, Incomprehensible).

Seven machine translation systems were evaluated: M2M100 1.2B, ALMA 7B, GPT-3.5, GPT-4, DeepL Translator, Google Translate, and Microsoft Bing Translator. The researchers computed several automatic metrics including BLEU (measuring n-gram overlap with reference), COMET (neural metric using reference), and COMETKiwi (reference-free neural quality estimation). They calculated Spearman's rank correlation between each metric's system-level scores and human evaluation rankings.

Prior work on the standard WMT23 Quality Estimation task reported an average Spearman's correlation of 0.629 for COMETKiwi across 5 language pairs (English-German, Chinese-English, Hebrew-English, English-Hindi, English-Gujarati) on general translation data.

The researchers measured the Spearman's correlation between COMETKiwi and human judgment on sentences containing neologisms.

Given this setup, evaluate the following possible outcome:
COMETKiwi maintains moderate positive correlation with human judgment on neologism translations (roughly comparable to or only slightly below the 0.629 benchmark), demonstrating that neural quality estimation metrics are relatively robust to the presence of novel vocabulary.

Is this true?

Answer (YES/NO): NO